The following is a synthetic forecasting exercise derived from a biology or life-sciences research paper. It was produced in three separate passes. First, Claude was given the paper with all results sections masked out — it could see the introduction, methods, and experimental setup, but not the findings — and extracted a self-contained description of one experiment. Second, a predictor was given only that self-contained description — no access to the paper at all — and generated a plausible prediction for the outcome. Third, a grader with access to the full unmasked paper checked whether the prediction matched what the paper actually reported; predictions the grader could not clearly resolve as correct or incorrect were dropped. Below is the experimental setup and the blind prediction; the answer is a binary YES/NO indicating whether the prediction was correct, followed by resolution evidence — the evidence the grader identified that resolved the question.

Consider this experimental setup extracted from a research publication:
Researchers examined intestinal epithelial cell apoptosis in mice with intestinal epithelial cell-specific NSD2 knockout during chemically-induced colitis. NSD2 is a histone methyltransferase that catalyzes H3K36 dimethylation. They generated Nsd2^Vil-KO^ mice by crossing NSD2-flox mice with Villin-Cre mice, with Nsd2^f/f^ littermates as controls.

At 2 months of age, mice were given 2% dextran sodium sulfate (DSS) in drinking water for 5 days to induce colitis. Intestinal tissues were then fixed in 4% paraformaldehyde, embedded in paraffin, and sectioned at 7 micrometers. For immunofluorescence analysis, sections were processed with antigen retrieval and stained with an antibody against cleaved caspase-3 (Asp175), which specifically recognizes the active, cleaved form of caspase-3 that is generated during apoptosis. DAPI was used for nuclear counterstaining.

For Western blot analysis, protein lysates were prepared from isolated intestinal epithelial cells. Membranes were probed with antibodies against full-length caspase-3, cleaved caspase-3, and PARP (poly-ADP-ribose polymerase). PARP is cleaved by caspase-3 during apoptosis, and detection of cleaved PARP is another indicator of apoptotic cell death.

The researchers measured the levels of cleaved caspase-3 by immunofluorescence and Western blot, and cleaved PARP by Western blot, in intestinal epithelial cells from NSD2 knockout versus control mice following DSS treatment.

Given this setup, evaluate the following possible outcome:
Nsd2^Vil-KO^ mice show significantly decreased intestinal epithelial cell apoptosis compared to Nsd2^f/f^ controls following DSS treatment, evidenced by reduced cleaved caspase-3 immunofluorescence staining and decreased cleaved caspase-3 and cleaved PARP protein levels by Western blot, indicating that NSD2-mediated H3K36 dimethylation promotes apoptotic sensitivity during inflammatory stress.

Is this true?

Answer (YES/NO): NO